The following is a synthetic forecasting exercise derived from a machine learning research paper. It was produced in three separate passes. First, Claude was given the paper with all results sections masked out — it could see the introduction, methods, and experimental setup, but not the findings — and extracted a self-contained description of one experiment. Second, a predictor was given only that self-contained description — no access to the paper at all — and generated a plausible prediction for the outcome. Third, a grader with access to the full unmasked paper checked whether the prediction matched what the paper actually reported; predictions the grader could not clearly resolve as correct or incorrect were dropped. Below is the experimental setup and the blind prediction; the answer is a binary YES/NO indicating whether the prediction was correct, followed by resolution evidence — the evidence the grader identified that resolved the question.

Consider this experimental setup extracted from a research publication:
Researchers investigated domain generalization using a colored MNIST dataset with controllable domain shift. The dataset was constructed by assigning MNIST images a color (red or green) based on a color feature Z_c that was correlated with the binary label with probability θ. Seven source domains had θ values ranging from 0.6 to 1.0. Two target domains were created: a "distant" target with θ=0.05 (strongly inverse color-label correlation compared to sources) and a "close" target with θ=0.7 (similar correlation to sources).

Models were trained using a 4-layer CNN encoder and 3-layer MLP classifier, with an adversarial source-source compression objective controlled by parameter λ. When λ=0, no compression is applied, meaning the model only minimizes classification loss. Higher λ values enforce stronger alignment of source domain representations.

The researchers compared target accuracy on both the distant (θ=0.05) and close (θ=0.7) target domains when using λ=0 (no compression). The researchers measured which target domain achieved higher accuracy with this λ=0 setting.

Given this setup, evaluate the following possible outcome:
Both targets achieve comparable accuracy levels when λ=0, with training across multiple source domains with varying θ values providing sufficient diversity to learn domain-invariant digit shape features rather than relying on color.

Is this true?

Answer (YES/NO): NO